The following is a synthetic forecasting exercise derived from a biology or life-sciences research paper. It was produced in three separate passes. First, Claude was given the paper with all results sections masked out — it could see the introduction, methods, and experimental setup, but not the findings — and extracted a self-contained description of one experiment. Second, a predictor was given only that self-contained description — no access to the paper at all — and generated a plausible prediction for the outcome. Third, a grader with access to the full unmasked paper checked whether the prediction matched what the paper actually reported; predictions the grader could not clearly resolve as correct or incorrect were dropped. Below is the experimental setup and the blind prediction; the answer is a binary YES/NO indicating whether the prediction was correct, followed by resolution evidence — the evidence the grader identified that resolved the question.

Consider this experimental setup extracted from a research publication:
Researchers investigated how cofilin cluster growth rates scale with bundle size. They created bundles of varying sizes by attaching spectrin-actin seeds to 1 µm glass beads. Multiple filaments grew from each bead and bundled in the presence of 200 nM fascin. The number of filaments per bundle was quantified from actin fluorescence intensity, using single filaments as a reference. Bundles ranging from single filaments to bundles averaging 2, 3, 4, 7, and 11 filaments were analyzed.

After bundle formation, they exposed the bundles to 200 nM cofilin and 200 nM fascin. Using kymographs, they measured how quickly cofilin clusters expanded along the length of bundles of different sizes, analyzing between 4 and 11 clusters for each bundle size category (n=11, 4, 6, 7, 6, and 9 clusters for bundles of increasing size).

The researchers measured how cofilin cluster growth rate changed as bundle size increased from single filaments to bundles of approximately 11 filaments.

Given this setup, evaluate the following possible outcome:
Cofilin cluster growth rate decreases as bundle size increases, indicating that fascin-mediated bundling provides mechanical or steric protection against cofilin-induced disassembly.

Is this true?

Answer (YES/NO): YES